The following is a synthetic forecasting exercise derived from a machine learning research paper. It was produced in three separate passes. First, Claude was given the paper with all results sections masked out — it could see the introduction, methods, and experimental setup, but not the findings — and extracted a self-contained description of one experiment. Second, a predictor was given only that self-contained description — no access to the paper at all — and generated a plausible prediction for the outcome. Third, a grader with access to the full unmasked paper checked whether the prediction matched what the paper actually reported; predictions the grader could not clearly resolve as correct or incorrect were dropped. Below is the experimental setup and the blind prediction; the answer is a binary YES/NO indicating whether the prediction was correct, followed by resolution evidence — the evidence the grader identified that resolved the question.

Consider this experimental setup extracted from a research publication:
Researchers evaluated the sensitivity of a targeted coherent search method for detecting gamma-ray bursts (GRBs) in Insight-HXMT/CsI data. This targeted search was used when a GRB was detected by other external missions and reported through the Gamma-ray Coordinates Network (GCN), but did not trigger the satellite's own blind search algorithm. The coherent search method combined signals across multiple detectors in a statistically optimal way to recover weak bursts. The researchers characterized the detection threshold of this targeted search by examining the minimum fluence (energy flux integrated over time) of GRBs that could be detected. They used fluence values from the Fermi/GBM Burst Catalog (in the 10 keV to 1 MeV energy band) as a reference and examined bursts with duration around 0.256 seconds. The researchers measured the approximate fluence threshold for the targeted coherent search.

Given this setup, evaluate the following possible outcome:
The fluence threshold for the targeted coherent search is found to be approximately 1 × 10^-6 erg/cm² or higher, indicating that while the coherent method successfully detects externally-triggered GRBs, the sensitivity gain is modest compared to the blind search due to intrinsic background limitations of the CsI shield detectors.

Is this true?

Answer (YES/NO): NO